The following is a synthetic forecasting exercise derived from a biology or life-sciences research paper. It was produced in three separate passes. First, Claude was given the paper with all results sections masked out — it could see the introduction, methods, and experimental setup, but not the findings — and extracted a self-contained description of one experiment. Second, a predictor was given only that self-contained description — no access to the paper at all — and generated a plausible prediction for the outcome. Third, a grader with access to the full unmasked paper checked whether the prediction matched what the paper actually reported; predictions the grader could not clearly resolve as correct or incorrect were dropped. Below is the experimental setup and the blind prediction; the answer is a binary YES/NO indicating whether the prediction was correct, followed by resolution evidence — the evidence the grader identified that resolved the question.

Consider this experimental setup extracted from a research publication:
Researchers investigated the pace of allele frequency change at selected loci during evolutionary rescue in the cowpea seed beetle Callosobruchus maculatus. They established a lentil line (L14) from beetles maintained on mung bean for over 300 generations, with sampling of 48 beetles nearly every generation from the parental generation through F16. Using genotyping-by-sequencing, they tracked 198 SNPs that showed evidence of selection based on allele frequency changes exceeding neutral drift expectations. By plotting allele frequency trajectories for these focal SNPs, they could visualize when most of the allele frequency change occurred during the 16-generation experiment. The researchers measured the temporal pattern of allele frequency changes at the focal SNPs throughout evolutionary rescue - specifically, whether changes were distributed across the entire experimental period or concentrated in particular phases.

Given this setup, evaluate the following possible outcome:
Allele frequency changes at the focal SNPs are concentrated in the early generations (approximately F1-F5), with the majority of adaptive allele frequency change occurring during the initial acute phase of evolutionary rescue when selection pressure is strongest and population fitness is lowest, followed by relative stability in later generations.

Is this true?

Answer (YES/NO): YES